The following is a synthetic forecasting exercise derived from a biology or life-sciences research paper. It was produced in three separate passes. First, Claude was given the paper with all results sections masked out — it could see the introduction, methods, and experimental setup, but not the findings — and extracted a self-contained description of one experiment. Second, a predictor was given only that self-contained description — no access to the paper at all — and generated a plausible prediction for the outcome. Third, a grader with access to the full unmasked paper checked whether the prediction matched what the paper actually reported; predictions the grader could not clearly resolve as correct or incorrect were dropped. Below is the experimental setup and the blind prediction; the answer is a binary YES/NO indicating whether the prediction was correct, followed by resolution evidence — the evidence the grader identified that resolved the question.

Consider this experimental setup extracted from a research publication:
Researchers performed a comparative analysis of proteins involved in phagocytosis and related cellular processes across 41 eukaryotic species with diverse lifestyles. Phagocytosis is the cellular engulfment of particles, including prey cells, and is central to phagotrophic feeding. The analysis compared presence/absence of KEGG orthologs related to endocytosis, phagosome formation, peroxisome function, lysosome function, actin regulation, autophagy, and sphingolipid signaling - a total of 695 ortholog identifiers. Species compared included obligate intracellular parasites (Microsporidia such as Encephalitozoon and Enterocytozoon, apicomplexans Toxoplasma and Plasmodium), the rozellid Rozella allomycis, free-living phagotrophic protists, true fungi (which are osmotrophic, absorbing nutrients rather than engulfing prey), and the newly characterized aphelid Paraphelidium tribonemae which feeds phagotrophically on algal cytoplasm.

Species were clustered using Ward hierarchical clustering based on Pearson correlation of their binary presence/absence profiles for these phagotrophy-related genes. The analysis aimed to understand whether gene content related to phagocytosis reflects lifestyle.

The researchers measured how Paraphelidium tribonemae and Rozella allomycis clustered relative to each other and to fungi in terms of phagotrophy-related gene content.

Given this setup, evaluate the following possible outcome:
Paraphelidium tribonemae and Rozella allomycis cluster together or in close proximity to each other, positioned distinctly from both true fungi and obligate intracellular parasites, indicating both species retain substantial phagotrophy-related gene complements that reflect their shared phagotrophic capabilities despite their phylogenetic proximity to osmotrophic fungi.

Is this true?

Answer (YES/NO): NO